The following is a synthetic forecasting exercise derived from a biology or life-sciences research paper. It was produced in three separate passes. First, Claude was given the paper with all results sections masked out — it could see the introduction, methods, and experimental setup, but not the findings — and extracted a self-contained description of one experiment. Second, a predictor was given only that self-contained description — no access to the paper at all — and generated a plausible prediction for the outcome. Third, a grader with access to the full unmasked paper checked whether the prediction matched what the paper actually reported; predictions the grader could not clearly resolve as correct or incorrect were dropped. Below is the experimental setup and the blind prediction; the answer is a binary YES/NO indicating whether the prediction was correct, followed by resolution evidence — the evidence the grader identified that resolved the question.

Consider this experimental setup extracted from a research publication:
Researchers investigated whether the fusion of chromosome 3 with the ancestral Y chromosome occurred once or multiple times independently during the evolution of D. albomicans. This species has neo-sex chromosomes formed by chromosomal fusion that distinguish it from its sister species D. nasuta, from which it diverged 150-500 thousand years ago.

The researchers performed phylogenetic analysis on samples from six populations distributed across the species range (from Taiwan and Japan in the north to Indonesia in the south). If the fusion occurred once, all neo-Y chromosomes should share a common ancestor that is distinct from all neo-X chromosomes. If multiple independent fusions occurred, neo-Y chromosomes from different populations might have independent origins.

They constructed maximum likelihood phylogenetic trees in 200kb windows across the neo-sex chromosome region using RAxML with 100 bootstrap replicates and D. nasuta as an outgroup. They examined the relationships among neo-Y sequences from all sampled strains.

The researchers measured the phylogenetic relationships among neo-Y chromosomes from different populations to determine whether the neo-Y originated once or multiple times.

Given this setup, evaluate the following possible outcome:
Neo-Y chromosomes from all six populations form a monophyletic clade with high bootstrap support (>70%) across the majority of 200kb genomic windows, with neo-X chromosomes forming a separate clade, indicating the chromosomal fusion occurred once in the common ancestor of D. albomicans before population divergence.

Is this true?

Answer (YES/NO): NO